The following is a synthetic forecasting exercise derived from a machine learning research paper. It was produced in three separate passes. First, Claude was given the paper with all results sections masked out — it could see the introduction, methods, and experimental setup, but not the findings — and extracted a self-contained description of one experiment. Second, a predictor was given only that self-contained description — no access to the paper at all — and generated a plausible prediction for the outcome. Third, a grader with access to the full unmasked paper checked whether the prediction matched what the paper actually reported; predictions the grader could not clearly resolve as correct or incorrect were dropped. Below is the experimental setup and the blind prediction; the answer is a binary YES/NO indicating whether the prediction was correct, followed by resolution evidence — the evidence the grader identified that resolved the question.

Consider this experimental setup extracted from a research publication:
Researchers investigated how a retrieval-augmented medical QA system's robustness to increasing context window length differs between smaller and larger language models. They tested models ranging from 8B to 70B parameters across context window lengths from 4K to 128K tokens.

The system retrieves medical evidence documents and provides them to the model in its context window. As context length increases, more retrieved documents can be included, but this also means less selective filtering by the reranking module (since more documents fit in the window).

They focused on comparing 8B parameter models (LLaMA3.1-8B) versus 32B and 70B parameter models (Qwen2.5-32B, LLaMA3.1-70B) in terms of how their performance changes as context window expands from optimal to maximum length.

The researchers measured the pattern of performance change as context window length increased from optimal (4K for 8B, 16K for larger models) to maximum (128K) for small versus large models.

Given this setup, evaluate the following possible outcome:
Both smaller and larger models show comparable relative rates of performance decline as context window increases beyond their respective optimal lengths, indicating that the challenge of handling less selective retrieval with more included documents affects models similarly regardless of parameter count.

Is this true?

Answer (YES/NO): NO